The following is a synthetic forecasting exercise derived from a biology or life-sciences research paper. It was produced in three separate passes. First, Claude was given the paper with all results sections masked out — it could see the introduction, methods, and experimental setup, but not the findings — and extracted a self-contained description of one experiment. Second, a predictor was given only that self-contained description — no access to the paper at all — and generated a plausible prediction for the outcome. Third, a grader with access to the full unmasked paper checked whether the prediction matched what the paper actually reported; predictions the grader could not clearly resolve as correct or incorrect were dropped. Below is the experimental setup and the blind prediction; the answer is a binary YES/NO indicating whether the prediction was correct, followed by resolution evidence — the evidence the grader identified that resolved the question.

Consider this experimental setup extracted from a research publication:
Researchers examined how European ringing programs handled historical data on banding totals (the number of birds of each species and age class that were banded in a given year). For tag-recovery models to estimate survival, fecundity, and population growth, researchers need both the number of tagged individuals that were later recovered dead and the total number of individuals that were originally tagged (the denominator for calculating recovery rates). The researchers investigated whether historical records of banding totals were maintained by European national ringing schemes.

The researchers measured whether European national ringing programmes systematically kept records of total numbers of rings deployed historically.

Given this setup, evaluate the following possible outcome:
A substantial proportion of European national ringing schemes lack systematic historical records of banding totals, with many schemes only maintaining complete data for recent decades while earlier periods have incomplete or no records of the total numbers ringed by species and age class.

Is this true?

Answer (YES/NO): YES